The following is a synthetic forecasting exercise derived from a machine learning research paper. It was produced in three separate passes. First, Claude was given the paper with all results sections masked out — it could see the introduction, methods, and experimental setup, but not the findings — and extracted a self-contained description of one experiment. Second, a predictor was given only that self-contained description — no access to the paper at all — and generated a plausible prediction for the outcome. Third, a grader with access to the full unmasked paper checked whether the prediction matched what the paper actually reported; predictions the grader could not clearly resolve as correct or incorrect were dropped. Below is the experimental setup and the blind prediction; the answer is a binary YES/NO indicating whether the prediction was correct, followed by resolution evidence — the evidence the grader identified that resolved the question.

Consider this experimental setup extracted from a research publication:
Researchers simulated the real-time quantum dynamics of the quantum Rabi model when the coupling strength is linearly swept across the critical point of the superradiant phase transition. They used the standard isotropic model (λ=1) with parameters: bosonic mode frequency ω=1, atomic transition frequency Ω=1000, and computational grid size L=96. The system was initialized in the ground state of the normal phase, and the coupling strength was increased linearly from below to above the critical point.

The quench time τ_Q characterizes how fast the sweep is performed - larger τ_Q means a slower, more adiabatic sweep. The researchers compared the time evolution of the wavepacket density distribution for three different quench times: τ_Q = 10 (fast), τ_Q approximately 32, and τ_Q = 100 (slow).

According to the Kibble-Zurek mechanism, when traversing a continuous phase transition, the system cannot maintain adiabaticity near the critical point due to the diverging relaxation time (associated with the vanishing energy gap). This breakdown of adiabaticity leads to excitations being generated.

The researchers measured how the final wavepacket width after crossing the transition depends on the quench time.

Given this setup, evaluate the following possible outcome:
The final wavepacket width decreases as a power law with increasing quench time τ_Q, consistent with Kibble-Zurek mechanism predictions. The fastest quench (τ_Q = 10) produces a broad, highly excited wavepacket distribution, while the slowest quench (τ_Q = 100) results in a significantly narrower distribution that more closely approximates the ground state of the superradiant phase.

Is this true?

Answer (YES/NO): NO